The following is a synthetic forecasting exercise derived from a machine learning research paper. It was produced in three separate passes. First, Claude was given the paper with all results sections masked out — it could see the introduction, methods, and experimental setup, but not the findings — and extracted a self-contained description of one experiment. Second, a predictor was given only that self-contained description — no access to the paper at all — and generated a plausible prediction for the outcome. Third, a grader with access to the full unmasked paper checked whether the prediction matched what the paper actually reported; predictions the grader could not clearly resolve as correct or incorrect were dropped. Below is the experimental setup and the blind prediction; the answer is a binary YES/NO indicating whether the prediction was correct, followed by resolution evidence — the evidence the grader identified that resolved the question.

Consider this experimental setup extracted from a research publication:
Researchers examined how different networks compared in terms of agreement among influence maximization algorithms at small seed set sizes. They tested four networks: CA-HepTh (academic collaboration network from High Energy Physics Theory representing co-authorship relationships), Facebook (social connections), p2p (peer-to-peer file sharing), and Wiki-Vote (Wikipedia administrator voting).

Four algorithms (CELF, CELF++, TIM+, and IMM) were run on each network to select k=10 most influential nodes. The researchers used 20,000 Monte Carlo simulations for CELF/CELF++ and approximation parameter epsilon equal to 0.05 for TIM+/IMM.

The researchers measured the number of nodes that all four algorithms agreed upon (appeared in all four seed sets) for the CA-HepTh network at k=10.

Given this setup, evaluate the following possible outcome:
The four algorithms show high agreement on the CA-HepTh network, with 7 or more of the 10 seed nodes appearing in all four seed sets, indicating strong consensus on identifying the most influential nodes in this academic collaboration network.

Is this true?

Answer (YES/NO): YES